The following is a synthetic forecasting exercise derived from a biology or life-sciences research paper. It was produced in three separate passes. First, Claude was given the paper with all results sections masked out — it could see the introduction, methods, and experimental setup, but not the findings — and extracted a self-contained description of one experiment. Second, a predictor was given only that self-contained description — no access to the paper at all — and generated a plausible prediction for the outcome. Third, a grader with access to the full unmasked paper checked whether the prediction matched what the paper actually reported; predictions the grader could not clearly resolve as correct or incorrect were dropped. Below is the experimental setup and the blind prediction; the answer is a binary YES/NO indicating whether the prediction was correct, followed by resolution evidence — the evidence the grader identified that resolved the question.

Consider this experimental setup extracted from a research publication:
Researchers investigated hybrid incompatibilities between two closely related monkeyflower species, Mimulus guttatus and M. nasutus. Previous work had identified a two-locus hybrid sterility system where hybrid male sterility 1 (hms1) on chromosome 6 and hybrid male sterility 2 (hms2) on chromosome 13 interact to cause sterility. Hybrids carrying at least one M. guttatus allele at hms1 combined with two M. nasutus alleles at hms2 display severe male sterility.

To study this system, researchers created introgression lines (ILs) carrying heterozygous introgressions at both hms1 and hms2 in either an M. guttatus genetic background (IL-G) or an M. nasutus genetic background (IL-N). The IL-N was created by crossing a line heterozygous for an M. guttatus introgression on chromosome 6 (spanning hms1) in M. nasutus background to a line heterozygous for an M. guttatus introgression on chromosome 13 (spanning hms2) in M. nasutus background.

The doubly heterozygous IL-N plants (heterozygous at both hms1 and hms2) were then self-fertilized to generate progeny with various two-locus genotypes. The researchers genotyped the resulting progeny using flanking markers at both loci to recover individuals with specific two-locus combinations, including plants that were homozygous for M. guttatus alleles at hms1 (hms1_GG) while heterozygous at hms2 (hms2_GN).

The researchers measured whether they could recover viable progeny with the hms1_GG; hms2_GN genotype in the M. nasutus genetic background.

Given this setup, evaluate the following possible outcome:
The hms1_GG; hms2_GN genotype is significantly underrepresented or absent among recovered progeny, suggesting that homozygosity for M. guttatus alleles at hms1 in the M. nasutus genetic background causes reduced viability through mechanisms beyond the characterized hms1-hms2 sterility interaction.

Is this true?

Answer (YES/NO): YES